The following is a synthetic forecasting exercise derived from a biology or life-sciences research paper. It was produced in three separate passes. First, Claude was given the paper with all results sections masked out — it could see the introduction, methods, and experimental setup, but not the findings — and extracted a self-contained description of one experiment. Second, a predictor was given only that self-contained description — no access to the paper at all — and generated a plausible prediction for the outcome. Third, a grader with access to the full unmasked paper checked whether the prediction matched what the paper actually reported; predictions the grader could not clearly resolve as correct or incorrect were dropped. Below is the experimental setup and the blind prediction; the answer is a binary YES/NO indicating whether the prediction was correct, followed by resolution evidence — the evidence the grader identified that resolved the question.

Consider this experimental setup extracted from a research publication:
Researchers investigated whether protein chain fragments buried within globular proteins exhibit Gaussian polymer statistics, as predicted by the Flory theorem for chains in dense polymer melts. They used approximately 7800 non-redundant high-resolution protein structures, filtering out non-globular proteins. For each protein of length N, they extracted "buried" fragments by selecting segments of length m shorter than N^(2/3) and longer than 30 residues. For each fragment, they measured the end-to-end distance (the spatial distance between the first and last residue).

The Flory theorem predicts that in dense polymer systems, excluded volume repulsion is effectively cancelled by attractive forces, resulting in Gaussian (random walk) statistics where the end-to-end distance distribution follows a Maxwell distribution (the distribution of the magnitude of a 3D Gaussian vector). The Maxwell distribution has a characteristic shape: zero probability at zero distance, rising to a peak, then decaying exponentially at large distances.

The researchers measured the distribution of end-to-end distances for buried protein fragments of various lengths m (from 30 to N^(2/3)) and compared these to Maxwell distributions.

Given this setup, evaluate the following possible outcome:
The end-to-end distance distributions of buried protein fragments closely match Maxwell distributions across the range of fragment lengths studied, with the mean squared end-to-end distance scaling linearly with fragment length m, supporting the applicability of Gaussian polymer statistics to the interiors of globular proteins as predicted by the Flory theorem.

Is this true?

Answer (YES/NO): NO